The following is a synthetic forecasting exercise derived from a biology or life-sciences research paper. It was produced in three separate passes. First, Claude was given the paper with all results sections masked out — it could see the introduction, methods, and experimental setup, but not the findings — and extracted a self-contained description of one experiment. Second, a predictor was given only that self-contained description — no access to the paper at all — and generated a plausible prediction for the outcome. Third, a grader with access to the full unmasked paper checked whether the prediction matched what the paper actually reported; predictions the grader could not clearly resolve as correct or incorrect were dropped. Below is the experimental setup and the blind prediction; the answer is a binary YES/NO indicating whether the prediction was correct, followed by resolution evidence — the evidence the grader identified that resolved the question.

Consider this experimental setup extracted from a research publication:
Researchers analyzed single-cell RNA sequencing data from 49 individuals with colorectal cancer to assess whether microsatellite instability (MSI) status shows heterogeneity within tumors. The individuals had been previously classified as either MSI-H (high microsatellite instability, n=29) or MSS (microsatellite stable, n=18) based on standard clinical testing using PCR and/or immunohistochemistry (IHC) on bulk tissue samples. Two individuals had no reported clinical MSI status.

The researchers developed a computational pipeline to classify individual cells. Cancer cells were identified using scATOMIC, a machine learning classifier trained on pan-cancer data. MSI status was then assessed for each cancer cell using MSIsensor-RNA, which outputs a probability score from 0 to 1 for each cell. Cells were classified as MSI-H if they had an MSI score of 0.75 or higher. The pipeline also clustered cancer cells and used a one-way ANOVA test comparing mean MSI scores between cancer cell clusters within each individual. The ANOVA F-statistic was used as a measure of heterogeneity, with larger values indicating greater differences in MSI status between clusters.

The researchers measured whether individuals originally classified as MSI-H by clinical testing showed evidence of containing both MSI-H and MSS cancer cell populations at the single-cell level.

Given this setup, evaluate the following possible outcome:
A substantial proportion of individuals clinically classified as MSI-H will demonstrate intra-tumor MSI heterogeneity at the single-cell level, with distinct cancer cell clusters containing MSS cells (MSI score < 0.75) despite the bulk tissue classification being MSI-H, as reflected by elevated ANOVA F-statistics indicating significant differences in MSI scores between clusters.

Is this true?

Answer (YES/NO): YES